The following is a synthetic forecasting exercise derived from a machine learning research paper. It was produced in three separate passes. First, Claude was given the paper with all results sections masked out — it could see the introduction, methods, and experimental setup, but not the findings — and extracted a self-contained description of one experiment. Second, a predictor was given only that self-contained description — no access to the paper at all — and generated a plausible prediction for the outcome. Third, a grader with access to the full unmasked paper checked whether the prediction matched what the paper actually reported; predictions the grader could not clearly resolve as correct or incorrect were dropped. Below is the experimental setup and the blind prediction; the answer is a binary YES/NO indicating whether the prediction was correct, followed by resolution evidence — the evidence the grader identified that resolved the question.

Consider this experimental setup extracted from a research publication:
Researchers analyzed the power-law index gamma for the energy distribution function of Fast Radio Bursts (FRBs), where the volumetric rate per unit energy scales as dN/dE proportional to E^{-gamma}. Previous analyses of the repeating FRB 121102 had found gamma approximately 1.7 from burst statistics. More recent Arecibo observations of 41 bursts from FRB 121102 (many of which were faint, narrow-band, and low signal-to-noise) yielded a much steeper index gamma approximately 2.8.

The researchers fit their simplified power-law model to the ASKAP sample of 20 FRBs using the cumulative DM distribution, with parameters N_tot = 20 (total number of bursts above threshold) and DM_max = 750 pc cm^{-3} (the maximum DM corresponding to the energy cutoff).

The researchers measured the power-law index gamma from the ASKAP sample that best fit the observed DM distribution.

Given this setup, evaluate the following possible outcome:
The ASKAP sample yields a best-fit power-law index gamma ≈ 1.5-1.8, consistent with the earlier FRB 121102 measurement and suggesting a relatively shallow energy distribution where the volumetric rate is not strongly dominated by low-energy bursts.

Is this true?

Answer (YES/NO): YES